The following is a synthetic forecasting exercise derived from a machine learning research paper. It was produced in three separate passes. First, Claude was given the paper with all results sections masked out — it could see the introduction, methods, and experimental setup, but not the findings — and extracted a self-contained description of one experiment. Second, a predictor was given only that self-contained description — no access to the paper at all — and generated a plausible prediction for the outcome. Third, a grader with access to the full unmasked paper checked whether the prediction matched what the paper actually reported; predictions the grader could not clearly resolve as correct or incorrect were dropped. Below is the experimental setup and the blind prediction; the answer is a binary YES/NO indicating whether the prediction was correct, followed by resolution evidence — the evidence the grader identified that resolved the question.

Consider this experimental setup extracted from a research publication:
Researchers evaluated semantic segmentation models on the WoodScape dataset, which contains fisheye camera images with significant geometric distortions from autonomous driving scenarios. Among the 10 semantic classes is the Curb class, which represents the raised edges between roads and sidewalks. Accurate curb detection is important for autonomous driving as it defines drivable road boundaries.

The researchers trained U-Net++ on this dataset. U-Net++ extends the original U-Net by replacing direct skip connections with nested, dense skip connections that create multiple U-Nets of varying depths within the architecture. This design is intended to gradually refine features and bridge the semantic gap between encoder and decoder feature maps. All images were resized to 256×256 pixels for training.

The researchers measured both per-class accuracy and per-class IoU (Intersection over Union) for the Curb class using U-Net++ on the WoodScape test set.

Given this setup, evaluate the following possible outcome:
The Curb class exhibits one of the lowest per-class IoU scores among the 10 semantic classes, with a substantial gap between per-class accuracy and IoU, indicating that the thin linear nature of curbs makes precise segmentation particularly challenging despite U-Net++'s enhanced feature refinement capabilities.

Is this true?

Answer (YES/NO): NO